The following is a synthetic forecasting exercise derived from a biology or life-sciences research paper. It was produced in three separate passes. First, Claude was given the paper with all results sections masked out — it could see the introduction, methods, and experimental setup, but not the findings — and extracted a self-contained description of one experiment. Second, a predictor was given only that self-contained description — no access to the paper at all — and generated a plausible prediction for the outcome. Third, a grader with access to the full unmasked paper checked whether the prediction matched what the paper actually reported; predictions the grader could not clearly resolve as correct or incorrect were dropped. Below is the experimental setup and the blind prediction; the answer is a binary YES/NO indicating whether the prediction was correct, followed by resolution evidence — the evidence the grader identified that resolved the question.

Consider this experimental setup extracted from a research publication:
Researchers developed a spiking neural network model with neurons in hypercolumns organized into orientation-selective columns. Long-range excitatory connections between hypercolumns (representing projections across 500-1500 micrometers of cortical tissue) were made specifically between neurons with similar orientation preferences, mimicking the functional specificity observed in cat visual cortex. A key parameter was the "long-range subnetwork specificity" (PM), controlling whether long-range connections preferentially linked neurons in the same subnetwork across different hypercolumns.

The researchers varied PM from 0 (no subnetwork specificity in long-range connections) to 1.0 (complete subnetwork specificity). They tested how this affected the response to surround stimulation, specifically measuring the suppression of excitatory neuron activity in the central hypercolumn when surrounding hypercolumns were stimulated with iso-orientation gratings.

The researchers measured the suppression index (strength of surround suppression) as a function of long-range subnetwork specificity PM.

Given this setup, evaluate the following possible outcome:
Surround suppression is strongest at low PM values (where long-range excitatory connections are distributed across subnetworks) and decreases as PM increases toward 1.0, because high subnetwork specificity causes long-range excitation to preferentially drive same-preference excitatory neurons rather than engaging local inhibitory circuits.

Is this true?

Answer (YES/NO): NO